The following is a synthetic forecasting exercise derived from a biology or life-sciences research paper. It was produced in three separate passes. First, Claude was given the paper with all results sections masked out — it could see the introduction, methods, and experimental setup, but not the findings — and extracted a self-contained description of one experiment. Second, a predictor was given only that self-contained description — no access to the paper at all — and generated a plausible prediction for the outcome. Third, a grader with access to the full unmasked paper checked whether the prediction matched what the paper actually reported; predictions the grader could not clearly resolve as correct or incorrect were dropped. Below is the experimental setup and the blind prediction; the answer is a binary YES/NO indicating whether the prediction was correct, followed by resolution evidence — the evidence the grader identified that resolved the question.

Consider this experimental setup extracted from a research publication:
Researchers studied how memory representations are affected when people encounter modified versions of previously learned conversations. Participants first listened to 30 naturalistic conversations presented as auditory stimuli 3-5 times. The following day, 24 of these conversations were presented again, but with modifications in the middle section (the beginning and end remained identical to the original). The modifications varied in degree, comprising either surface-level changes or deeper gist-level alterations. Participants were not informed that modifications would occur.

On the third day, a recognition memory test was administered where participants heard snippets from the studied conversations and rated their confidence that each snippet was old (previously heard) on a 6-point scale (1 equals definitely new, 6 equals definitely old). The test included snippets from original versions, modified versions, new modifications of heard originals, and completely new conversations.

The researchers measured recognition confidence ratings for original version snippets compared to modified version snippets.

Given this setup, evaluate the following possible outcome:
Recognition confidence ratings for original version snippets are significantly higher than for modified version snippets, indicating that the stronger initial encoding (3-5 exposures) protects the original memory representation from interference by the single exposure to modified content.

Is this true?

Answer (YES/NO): YES